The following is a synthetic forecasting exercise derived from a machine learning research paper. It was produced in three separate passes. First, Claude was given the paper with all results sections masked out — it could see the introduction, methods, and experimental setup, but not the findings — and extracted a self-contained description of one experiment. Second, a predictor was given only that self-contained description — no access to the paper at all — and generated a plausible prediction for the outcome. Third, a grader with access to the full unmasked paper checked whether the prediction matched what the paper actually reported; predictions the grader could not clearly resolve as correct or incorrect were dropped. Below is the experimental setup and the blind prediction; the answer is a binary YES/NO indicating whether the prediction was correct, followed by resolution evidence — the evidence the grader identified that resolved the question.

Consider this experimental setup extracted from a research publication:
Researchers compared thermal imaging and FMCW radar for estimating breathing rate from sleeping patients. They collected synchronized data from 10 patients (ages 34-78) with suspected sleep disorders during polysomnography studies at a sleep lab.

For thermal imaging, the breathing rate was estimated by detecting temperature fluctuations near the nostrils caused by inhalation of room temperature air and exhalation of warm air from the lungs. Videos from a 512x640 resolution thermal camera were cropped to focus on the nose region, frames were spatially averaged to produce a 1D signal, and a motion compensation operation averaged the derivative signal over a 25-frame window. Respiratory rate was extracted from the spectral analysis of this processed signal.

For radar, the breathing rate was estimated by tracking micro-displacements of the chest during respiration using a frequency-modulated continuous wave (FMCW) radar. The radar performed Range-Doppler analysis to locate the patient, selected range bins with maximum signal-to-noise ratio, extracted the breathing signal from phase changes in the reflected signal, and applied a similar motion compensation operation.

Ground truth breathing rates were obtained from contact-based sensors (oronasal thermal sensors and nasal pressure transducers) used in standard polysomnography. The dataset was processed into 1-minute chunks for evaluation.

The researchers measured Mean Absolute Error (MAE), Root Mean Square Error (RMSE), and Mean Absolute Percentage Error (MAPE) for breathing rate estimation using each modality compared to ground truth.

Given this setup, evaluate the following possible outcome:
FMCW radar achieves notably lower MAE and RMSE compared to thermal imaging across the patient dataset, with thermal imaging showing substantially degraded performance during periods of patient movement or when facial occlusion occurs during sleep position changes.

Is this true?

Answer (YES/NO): NO